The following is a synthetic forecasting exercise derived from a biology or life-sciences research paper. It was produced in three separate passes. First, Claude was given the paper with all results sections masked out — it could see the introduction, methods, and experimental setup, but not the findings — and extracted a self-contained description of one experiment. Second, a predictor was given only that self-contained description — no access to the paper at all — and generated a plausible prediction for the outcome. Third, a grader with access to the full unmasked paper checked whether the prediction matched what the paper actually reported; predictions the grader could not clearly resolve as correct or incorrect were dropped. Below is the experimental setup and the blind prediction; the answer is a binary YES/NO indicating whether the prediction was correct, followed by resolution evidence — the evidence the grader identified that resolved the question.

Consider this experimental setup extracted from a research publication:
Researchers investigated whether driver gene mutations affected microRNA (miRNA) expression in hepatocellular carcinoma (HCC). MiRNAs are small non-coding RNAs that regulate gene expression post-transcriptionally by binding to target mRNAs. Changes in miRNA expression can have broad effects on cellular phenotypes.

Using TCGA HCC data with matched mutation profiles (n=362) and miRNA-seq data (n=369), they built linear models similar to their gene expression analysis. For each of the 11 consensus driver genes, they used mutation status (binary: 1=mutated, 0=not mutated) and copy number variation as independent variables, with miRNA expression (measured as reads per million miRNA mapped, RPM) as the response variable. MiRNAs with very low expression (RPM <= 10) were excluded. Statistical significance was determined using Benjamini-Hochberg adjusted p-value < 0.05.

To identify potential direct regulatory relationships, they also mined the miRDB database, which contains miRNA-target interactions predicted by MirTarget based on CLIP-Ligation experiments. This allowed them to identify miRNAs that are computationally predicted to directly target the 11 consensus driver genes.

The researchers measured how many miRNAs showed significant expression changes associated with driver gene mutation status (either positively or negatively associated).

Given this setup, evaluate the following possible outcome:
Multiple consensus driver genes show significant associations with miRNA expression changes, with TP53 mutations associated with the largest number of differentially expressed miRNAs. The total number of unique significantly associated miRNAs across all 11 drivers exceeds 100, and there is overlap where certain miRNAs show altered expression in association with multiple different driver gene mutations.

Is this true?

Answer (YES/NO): NO